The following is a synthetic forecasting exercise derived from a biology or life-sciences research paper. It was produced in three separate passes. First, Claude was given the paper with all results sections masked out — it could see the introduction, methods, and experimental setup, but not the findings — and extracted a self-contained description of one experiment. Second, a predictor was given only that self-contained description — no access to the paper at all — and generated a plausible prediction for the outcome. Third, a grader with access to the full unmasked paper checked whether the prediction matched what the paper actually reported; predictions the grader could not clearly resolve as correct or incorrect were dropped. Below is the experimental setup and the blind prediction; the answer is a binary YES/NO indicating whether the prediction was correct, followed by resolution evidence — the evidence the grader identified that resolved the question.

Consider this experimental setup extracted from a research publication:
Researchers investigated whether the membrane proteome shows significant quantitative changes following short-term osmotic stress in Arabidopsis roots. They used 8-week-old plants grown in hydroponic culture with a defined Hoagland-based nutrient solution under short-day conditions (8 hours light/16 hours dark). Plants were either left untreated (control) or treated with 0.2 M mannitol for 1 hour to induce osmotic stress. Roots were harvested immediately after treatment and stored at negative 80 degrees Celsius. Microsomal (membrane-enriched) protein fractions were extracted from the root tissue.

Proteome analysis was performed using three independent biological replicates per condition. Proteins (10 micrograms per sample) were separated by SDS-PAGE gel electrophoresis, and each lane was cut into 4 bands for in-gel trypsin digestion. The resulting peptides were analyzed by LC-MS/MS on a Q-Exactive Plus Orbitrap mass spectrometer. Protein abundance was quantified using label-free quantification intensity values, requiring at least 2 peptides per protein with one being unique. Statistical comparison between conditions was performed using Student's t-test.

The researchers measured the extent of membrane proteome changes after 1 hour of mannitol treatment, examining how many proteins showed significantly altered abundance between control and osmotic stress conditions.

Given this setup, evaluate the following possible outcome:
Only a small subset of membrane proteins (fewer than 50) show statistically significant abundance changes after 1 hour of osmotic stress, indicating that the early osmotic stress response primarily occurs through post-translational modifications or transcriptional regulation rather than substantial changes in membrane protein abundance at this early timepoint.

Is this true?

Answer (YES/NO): NO